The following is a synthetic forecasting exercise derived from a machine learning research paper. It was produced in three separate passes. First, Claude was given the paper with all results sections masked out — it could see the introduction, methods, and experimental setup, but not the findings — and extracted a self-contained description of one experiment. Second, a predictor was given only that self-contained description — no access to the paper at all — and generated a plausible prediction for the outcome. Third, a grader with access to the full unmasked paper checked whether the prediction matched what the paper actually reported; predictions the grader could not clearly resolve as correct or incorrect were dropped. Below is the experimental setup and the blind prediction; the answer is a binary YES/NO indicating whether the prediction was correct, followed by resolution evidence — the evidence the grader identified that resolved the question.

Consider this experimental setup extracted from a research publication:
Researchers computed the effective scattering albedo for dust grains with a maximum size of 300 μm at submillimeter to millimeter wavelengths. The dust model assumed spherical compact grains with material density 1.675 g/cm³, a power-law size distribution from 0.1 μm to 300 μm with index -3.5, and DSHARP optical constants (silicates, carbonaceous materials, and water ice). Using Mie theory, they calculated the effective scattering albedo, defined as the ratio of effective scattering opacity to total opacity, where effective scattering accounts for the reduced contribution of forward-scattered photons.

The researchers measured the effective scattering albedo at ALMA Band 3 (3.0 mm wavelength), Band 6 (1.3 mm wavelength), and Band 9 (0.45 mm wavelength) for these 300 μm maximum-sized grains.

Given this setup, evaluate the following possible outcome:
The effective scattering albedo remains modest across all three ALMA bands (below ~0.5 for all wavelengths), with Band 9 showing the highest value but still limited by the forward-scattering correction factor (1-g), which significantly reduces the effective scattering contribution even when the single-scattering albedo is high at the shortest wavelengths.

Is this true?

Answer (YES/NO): NO